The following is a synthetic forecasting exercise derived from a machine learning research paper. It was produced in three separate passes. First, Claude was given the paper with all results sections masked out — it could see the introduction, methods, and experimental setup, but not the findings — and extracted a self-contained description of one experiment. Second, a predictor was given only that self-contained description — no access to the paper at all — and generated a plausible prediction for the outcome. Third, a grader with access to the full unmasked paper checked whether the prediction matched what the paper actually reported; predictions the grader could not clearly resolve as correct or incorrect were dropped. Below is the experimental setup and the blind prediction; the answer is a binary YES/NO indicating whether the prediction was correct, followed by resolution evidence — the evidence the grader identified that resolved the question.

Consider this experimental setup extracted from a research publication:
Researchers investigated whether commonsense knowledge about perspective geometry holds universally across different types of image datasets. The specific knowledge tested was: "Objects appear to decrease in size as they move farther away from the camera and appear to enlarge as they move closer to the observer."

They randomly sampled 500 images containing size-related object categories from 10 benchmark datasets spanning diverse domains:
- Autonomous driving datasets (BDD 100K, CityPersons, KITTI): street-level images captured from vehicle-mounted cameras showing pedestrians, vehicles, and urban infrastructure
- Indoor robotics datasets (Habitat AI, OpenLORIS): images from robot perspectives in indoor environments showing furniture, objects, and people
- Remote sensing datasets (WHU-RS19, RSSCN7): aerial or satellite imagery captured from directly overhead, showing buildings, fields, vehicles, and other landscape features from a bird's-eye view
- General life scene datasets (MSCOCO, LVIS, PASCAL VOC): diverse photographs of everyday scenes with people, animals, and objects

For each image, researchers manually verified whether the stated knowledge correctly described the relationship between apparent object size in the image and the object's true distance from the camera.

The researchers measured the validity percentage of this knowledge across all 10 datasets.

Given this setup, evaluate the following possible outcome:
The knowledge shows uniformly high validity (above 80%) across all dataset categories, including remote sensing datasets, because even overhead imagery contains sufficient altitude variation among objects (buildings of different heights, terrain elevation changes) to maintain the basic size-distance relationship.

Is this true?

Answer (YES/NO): YES